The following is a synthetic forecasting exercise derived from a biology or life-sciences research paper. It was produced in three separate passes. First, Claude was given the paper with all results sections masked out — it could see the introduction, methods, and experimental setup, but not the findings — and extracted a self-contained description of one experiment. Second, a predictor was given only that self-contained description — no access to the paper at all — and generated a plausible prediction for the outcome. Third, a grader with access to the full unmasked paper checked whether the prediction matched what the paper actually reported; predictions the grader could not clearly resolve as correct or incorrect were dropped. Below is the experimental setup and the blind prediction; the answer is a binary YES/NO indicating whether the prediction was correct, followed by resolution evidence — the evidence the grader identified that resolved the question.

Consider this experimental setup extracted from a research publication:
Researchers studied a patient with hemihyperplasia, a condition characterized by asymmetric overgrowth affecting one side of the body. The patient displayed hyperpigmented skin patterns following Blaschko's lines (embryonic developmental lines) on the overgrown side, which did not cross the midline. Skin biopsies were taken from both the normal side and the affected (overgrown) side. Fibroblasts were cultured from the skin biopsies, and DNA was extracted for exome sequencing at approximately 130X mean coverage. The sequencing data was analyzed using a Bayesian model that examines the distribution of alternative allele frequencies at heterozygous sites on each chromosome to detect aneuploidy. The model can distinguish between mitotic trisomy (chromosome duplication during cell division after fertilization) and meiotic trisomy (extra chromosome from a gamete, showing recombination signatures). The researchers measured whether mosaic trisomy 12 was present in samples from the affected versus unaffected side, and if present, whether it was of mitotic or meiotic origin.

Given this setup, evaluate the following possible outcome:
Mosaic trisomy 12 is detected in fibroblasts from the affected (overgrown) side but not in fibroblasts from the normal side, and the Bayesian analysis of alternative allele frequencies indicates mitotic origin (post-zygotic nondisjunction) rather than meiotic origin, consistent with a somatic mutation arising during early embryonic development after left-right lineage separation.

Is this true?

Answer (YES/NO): YES